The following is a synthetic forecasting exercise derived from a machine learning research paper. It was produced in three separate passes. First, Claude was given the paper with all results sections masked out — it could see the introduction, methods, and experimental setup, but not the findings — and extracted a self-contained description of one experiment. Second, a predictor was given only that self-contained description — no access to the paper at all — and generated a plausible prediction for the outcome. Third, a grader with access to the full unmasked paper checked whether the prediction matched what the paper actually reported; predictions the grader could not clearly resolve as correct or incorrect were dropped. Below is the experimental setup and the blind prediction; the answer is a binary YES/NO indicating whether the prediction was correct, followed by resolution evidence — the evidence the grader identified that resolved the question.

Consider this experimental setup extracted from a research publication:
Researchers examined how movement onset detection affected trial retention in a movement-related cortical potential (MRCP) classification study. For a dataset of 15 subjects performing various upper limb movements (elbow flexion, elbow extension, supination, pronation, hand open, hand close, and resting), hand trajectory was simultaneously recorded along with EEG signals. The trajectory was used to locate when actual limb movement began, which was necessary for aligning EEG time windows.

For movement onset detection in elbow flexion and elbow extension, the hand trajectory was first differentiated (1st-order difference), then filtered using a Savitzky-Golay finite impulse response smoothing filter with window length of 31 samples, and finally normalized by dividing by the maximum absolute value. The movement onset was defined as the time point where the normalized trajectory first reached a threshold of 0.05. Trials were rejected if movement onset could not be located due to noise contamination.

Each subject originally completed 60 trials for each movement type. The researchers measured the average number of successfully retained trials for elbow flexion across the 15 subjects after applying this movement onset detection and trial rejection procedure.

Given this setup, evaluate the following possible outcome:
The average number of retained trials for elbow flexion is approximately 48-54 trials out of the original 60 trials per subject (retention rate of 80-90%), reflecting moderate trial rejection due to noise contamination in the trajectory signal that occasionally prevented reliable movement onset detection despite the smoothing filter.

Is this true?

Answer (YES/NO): NO